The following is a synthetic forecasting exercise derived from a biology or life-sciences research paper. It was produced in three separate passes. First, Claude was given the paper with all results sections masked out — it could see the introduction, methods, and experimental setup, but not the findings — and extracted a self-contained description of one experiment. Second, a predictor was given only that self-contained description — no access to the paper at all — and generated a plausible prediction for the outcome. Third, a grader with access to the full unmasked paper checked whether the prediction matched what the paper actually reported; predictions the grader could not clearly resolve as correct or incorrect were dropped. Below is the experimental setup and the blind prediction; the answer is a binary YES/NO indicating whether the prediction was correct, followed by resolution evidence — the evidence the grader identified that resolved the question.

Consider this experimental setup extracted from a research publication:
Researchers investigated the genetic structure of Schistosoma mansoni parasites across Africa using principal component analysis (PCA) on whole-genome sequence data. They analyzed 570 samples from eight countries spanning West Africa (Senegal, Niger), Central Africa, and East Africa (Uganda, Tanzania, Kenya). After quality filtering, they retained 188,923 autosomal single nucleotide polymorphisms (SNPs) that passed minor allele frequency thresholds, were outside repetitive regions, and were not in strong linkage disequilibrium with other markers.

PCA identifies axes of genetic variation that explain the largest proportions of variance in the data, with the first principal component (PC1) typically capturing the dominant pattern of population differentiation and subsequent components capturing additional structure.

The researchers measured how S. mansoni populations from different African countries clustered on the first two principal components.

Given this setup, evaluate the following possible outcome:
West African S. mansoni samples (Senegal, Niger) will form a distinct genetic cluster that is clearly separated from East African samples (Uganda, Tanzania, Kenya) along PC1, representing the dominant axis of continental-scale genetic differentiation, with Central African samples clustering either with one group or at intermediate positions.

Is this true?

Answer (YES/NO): NO